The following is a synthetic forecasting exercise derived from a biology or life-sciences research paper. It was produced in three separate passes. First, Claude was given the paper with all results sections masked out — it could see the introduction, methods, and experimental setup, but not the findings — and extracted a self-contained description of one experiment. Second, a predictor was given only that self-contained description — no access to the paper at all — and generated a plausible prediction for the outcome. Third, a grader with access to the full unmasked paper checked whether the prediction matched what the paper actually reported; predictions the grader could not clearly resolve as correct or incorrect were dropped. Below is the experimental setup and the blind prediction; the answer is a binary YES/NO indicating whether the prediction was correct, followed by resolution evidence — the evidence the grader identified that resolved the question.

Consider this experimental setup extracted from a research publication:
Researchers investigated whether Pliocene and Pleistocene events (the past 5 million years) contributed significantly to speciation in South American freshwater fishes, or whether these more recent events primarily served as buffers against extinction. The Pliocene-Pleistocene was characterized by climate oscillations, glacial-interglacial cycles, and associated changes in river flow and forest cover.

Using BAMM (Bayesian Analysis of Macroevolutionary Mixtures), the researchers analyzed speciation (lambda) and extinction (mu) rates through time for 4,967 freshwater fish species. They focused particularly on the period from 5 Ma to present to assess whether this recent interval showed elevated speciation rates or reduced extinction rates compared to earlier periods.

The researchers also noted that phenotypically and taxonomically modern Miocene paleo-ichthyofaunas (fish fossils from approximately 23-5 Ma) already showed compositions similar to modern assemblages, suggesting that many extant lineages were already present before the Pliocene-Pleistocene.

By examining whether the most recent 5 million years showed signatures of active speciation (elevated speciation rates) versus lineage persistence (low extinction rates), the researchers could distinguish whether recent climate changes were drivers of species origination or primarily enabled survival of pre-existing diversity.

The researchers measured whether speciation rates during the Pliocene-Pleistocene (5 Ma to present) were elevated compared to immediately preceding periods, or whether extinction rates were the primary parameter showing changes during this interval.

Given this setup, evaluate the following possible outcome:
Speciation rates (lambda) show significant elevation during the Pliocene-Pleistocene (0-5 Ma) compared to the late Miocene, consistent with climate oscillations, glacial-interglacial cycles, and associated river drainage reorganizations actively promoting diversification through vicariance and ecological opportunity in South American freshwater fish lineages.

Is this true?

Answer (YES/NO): NO